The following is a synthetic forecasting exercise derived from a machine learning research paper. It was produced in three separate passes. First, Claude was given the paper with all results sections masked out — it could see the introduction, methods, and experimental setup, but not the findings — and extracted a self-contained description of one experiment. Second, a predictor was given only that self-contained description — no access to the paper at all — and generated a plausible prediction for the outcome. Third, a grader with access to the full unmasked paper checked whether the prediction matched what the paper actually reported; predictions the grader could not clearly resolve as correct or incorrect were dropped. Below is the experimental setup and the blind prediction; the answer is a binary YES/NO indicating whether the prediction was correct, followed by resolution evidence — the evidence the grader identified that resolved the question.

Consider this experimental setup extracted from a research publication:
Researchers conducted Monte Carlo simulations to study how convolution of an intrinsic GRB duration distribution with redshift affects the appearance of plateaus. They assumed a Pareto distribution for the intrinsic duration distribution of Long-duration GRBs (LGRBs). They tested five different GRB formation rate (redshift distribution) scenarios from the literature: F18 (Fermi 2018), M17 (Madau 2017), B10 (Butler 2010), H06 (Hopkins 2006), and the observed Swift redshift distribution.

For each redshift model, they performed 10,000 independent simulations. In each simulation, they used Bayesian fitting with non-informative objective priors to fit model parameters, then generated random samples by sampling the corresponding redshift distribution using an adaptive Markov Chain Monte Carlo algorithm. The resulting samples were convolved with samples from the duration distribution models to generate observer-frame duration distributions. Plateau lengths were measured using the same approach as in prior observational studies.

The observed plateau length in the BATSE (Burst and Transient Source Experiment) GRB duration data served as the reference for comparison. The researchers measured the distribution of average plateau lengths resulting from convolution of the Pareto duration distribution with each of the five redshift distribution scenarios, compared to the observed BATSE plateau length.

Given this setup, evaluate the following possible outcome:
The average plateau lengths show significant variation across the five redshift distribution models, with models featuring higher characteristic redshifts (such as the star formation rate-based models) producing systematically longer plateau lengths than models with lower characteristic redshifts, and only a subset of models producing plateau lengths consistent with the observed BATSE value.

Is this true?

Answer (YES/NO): NO